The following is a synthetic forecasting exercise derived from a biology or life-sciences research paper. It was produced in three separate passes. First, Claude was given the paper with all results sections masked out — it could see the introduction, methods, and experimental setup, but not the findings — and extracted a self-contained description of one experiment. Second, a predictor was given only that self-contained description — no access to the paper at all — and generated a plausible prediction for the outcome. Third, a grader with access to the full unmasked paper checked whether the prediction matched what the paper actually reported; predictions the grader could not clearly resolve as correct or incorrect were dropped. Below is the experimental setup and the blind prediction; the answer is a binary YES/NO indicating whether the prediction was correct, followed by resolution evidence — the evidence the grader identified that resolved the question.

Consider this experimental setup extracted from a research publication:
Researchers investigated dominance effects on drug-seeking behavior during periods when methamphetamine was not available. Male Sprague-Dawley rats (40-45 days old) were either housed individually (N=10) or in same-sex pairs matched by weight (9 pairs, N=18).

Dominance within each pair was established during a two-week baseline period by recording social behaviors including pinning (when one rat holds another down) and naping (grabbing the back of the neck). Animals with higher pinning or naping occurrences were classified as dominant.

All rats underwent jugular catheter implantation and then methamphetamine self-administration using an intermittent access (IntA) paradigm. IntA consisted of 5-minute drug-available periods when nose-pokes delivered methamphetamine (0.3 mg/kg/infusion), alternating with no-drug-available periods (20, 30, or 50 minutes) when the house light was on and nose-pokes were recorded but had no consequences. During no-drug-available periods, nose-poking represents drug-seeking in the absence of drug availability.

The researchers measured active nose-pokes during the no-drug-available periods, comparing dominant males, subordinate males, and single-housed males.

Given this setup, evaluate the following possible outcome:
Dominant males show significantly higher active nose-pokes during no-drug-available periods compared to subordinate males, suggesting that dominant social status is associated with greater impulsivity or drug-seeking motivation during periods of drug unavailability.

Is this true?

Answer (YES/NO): YES